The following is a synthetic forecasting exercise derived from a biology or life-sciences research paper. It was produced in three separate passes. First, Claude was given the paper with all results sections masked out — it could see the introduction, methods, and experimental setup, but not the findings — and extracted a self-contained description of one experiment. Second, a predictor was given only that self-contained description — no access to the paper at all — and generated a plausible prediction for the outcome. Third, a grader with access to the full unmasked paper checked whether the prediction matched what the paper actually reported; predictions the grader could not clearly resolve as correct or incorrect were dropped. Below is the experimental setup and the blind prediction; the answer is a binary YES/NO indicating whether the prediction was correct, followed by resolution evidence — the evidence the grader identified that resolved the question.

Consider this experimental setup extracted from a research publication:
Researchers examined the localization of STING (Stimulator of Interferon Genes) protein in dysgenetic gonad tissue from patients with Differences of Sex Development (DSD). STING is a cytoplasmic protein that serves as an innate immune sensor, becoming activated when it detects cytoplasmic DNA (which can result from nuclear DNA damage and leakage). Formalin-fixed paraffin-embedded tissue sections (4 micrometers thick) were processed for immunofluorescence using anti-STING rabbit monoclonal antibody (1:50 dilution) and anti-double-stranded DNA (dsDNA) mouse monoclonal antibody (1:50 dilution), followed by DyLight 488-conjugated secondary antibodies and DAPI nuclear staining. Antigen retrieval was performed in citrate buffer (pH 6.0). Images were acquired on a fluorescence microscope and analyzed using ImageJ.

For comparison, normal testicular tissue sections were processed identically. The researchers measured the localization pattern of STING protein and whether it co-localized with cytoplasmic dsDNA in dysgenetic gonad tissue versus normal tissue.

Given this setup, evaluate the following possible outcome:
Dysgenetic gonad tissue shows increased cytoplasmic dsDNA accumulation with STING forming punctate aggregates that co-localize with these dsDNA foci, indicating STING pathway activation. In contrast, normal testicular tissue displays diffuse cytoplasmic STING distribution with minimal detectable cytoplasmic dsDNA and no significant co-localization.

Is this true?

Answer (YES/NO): NO